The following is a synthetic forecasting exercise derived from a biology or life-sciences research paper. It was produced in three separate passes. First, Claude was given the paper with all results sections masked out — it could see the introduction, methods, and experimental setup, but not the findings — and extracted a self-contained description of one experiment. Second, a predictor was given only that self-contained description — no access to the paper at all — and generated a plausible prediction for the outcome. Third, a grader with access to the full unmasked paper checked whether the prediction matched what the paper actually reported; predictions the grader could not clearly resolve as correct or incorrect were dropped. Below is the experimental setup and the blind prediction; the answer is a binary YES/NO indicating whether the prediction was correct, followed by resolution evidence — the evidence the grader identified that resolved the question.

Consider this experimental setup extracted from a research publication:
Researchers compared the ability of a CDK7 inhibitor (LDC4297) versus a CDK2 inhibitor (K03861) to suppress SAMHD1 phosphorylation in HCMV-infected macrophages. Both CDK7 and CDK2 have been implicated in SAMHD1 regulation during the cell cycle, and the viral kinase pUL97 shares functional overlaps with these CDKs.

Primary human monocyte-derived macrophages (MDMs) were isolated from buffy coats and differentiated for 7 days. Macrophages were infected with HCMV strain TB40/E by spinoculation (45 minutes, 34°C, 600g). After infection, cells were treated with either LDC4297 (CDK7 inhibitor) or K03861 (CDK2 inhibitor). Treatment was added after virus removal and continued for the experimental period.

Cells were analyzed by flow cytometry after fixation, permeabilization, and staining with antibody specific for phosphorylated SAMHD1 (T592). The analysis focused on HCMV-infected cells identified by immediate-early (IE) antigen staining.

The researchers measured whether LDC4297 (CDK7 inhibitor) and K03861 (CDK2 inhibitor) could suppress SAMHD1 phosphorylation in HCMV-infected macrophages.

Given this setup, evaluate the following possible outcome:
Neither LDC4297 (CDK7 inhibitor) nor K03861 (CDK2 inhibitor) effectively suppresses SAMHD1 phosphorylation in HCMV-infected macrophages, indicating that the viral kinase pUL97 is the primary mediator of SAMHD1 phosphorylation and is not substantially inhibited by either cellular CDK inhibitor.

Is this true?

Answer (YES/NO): NO